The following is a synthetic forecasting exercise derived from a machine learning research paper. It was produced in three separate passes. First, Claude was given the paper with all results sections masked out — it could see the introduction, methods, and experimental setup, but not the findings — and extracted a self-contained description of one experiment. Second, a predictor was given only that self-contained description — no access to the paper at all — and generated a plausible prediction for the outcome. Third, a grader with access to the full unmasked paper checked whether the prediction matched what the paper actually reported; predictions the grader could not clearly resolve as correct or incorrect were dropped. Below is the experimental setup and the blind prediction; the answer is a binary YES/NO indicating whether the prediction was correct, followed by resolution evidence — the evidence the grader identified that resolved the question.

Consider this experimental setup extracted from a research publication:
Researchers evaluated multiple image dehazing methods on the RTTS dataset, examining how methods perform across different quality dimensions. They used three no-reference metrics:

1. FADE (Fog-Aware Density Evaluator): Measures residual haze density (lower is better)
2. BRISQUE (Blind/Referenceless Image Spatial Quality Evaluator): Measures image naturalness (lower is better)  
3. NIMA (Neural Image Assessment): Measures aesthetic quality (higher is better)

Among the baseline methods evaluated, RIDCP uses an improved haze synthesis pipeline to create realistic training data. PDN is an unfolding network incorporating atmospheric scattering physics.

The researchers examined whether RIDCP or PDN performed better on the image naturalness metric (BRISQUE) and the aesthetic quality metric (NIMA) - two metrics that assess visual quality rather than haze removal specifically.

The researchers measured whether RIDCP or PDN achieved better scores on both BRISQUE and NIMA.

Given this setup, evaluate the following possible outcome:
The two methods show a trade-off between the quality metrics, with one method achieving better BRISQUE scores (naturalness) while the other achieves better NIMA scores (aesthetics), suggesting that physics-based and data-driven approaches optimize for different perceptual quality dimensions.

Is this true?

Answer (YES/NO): NO